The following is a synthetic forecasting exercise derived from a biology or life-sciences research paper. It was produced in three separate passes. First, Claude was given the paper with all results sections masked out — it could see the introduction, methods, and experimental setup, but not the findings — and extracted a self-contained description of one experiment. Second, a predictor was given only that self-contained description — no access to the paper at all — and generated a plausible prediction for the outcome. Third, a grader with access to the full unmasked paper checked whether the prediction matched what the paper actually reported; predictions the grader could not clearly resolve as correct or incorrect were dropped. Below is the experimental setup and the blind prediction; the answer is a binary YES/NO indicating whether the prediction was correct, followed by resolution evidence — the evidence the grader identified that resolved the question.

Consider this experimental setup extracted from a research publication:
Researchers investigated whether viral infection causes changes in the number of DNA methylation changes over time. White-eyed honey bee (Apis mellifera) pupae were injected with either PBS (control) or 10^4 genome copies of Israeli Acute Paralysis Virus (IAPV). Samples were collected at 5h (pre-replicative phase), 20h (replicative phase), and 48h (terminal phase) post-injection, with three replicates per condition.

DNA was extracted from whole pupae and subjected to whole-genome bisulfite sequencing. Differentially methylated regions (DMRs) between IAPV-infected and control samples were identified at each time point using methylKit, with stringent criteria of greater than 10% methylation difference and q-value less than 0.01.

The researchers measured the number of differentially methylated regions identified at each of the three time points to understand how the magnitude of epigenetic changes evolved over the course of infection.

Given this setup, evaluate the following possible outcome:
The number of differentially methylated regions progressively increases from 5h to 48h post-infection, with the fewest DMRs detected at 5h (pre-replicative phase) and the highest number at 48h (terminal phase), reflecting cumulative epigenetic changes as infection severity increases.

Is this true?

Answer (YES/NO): NO